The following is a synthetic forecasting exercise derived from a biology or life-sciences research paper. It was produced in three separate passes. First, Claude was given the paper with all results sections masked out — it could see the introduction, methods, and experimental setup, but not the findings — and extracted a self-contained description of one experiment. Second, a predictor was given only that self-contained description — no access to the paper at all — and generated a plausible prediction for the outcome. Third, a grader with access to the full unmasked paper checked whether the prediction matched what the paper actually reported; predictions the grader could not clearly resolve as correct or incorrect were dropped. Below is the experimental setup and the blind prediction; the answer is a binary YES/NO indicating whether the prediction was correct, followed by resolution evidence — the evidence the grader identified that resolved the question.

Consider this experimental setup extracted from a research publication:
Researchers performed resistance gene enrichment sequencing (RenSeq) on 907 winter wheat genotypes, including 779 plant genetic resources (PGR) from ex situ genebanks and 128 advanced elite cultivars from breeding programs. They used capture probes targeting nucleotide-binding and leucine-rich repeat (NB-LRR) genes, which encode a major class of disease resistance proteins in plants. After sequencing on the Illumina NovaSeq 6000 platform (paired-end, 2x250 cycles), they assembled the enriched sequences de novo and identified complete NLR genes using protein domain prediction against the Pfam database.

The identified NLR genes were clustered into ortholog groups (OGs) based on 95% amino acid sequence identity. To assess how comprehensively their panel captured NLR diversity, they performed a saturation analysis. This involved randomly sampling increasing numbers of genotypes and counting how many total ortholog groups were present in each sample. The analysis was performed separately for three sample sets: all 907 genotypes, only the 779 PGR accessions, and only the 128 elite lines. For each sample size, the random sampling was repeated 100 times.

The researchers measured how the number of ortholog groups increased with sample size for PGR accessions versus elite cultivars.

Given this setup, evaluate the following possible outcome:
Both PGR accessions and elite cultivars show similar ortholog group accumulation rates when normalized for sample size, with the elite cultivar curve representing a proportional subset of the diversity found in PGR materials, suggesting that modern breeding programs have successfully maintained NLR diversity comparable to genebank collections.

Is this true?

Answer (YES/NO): NO